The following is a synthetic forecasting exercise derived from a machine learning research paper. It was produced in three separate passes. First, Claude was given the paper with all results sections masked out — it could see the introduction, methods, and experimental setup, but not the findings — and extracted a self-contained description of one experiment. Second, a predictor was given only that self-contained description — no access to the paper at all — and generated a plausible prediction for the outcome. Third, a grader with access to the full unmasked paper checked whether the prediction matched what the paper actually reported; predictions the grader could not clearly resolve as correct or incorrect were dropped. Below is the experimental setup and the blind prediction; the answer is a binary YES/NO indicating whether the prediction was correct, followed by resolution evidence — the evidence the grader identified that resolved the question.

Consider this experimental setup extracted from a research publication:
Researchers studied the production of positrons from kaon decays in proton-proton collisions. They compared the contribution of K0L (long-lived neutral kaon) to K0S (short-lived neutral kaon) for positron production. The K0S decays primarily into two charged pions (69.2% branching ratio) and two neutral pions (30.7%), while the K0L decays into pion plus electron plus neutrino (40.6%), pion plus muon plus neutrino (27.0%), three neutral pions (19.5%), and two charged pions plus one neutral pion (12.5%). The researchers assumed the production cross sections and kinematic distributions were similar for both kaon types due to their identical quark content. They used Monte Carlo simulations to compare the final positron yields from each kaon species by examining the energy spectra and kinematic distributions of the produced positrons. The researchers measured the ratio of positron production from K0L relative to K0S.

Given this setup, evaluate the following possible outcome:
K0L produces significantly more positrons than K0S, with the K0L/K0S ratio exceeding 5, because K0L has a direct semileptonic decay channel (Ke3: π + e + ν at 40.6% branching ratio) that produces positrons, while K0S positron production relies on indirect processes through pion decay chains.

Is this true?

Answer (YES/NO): NO